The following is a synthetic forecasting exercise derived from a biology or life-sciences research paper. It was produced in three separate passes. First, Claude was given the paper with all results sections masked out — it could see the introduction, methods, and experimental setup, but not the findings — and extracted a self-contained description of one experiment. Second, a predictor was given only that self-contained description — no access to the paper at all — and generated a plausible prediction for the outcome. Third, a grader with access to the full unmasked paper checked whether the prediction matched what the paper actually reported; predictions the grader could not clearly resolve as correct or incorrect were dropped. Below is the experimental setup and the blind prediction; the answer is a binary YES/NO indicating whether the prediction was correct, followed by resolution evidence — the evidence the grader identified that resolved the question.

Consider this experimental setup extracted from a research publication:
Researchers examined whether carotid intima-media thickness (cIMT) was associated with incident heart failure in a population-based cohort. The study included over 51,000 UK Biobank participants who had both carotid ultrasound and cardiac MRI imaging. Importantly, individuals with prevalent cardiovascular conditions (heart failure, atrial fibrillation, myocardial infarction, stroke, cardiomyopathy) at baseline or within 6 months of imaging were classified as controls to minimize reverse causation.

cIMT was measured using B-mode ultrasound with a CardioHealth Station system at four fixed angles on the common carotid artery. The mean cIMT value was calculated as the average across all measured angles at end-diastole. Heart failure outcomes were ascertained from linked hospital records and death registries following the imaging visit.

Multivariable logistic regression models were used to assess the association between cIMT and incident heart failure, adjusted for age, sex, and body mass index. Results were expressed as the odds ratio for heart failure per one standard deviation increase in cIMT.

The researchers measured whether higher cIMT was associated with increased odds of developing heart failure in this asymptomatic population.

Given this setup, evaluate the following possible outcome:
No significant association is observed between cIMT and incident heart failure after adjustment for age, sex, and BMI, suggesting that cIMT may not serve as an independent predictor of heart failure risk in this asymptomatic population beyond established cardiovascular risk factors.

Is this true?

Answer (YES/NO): NO